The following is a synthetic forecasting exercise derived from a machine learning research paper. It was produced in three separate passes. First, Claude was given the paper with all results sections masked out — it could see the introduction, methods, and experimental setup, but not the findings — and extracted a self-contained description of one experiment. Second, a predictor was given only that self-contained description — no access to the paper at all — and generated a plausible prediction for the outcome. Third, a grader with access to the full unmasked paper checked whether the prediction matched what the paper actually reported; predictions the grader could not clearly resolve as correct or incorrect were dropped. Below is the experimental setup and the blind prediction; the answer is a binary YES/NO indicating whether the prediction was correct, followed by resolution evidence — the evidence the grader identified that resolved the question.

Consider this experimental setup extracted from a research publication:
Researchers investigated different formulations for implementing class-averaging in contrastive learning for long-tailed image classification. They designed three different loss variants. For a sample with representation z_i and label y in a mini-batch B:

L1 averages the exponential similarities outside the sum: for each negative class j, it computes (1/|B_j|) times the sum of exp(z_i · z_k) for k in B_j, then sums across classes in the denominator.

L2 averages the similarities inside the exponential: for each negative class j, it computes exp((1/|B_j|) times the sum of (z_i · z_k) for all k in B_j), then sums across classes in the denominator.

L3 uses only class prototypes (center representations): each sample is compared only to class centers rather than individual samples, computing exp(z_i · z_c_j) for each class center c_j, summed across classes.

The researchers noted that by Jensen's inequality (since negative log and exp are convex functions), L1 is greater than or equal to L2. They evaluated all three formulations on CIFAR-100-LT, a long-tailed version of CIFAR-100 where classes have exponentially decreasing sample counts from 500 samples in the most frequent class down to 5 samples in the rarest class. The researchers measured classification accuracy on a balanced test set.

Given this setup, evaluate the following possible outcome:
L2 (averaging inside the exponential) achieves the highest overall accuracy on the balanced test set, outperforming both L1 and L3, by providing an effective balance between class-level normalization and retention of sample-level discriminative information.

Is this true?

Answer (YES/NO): NO